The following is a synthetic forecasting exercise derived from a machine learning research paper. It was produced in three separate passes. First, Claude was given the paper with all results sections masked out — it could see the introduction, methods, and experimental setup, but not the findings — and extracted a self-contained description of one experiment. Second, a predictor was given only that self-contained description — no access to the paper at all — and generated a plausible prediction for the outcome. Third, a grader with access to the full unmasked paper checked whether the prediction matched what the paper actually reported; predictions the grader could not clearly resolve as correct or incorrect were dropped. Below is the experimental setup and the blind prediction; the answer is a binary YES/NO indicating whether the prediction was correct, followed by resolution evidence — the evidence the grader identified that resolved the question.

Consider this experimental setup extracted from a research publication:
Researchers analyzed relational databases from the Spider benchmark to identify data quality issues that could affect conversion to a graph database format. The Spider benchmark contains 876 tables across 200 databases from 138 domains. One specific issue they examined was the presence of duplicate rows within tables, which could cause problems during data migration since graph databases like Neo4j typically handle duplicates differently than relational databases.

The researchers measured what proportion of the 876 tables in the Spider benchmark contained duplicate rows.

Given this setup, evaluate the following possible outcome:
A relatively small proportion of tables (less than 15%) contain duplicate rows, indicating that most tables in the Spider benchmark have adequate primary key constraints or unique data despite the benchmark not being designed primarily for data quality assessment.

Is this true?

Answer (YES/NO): YES